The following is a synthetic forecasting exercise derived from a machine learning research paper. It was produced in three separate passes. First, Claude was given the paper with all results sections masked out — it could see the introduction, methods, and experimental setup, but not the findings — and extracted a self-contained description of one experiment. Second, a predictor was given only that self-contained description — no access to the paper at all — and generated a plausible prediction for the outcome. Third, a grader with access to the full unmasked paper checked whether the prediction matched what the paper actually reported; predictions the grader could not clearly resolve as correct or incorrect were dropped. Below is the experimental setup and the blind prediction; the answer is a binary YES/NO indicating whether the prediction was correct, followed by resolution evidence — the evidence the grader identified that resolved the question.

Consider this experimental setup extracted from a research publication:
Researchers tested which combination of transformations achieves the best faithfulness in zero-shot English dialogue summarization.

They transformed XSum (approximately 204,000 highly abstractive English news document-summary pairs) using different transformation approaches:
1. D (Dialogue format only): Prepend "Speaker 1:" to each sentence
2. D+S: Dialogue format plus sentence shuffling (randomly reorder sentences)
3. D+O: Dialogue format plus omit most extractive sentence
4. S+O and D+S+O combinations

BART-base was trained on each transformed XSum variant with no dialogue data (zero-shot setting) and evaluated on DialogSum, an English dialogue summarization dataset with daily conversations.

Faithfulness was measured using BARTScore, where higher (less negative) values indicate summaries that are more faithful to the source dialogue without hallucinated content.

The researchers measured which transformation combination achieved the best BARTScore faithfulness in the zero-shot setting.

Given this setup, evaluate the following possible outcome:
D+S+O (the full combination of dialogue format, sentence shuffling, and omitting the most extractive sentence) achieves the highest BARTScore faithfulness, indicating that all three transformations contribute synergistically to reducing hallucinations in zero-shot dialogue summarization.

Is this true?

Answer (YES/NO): NO